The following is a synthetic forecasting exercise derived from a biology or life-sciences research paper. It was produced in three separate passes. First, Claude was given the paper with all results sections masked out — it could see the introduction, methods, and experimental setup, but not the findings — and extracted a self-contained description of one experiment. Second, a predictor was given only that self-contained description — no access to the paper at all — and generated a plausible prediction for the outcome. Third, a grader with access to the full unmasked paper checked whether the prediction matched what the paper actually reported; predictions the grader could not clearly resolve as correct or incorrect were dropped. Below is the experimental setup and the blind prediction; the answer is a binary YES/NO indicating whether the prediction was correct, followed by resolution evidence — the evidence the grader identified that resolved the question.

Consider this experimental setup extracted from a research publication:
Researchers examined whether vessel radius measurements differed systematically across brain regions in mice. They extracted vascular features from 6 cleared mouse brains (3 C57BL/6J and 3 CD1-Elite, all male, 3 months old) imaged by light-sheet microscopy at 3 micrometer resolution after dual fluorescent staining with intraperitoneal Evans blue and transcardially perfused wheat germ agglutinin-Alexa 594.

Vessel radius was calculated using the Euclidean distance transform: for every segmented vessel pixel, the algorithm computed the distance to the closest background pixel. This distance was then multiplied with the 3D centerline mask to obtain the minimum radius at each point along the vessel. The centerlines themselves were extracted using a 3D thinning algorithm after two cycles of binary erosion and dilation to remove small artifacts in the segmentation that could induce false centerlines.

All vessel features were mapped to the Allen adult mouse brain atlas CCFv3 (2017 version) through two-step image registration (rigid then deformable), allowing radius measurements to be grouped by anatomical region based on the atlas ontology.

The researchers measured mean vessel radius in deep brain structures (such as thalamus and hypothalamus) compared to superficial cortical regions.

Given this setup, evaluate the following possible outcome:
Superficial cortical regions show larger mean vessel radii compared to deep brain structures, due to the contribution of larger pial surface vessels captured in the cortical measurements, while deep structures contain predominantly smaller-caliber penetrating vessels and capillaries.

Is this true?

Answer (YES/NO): NO